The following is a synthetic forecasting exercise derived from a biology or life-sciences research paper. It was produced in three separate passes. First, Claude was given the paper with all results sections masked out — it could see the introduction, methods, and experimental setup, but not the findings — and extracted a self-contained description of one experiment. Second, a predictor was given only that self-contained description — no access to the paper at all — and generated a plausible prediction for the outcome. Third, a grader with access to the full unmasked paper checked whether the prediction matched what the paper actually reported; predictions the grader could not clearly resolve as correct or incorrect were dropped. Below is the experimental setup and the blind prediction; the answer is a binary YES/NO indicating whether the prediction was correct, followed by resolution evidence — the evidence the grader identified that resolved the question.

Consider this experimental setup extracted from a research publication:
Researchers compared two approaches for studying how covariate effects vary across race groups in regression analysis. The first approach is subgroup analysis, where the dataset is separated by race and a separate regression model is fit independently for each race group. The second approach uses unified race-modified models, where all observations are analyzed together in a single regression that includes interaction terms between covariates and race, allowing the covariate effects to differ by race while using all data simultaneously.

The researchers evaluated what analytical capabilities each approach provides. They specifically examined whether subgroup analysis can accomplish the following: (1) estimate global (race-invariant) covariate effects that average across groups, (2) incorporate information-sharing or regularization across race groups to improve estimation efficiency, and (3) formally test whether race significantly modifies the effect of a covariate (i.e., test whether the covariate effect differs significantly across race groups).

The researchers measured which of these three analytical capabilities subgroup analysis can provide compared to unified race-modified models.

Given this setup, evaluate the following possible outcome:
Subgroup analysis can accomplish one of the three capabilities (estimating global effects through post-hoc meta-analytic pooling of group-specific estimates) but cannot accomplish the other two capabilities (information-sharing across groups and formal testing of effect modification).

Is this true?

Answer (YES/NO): NO